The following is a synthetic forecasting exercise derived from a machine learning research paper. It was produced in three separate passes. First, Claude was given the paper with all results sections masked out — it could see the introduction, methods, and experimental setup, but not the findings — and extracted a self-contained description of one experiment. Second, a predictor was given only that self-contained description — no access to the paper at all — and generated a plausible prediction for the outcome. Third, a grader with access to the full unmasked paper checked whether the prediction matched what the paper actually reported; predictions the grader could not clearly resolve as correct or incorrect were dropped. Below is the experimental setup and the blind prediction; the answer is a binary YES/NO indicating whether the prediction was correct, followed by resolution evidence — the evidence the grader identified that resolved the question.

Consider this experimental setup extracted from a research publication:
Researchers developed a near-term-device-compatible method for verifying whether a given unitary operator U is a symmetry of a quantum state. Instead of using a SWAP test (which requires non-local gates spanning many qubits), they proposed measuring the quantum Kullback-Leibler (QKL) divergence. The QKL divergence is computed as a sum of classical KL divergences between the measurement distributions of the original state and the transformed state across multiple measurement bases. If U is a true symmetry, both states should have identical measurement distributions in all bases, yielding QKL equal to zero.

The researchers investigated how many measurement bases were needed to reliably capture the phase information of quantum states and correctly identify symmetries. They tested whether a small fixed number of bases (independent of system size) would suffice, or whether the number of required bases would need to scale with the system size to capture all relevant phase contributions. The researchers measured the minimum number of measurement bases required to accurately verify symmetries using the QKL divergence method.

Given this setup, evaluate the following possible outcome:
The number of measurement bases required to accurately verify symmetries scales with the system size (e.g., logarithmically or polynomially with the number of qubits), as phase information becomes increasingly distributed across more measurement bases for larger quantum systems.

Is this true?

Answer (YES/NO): NO